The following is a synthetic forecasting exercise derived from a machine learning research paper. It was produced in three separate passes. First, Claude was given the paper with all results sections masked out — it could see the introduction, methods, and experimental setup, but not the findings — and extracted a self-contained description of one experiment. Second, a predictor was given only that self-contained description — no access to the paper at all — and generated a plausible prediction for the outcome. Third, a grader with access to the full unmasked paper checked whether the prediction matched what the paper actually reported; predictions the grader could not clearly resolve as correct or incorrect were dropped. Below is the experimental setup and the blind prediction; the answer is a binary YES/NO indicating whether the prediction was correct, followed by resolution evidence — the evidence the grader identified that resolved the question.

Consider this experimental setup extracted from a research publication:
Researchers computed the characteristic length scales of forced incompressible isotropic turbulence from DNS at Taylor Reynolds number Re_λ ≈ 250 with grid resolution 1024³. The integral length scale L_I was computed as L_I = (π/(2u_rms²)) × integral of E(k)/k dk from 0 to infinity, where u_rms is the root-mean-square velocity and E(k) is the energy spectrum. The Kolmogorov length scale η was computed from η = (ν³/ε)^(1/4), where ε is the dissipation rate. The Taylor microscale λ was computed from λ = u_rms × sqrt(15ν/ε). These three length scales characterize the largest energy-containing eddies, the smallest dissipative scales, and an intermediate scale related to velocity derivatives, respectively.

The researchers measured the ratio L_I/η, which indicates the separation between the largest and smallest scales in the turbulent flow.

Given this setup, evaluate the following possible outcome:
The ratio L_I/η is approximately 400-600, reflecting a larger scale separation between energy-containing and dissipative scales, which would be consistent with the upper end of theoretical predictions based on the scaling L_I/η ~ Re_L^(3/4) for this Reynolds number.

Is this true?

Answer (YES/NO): NO